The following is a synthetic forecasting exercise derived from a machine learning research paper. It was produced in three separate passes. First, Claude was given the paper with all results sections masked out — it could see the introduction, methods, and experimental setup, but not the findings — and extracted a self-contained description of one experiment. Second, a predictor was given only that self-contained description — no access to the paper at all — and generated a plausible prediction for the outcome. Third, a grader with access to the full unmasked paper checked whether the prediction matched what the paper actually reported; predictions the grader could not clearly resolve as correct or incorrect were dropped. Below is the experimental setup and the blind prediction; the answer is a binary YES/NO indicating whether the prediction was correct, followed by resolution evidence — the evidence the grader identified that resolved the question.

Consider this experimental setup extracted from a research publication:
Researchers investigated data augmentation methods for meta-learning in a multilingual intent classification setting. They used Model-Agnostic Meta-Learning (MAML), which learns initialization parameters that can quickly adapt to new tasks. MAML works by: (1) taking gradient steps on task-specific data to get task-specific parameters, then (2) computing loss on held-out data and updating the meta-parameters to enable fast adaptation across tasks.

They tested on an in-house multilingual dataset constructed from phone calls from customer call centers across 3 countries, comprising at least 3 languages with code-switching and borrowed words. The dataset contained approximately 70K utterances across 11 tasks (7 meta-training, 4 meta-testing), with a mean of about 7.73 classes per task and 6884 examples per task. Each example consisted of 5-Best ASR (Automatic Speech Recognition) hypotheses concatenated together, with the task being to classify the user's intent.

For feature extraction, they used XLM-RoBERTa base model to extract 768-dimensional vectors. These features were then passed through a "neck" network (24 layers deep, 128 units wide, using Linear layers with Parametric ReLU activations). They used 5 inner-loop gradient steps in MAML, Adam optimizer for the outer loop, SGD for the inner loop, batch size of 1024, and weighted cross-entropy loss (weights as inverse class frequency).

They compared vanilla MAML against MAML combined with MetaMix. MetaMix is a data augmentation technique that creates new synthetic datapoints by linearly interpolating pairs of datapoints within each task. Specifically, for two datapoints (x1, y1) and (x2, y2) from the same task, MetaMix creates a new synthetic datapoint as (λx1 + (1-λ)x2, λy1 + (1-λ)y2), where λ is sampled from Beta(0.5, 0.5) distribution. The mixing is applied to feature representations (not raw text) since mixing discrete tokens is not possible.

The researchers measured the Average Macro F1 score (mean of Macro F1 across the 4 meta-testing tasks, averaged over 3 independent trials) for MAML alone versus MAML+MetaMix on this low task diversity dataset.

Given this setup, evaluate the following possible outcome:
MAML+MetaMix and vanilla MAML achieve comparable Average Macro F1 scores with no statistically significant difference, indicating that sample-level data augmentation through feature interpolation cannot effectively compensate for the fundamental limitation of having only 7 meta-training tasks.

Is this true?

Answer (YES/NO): NO